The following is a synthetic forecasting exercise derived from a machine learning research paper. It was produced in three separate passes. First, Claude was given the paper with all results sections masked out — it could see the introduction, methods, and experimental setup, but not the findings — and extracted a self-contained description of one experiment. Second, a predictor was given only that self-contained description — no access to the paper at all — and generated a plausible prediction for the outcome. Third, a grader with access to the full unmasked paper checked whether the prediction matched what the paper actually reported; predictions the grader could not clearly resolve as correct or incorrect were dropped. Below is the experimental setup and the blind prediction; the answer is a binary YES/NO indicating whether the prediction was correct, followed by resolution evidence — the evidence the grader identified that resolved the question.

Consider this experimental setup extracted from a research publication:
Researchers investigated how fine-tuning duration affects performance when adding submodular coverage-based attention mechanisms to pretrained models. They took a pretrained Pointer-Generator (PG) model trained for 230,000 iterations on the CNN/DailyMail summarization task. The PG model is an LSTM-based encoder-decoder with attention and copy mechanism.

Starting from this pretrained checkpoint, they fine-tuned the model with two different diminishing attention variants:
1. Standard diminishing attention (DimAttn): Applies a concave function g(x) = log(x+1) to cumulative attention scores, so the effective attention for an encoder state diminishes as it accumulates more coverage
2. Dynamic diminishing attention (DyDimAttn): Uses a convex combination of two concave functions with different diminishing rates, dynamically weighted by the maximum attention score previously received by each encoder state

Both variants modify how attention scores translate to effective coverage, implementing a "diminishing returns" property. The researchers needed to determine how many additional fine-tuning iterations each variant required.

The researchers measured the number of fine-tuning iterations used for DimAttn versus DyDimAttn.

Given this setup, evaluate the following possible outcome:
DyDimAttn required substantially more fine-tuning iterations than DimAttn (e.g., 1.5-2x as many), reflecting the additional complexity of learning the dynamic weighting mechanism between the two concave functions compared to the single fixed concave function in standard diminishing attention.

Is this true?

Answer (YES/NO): YES